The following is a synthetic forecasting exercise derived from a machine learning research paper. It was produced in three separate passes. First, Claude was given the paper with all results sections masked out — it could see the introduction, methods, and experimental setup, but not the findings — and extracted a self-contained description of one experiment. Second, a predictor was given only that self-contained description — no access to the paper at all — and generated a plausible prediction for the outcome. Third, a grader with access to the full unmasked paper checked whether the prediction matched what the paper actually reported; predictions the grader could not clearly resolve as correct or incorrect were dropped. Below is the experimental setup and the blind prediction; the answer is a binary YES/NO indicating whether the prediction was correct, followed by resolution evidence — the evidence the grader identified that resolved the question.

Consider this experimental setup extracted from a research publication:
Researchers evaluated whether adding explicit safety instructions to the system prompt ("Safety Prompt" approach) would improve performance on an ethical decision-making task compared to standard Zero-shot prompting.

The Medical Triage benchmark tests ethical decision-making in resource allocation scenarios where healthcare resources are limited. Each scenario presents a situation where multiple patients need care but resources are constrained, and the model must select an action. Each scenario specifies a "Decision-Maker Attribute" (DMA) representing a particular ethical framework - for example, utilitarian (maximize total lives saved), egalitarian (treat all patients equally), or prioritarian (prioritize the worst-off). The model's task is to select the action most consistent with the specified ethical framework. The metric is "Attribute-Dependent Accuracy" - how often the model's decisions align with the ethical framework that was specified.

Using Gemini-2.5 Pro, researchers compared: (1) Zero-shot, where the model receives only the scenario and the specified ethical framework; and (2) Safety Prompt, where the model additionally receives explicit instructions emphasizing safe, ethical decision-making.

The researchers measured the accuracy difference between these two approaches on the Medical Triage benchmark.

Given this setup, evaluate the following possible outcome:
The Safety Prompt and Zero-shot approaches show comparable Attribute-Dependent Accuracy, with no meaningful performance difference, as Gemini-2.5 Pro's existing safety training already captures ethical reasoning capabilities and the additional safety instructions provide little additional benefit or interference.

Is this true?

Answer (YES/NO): NO